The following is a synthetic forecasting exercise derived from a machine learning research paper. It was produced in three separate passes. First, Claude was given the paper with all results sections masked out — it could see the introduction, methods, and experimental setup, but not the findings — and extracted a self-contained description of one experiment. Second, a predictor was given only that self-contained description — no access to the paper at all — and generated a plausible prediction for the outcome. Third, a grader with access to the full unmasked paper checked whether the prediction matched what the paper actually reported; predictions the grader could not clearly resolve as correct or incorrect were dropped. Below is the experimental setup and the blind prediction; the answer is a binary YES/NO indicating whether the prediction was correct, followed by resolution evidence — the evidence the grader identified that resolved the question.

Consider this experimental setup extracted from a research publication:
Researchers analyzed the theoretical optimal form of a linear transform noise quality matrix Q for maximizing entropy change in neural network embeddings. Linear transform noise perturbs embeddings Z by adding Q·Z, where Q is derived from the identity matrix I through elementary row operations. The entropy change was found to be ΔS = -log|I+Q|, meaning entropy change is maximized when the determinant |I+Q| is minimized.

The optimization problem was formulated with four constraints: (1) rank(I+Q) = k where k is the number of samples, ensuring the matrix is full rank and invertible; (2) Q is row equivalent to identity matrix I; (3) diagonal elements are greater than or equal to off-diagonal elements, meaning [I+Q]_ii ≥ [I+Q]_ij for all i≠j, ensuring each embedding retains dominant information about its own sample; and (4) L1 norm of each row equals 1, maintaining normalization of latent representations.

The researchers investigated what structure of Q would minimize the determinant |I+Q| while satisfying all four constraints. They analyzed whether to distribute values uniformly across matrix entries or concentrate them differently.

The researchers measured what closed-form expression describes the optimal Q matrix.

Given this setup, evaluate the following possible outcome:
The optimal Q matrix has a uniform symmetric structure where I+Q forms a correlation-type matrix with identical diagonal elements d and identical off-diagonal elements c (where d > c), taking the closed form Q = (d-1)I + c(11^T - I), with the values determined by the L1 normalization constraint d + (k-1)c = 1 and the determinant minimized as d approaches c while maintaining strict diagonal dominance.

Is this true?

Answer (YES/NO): YES